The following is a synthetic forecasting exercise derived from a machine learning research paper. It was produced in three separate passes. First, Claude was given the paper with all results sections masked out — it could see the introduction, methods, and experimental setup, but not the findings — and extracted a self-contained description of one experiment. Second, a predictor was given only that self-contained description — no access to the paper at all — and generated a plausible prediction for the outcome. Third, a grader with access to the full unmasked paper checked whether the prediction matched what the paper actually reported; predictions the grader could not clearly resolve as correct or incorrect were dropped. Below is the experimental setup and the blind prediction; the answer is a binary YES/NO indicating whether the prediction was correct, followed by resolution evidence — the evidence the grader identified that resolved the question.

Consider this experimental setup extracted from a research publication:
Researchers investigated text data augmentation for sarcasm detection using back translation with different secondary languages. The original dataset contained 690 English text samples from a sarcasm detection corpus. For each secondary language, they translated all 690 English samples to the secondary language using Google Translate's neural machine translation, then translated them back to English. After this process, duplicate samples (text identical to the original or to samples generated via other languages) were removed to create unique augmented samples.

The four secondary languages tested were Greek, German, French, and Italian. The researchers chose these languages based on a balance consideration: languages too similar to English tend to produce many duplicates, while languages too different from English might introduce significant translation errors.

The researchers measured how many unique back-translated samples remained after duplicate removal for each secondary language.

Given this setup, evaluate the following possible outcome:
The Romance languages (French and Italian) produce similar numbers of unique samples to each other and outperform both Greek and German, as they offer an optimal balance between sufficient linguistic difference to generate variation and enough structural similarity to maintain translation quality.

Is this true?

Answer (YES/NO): NO